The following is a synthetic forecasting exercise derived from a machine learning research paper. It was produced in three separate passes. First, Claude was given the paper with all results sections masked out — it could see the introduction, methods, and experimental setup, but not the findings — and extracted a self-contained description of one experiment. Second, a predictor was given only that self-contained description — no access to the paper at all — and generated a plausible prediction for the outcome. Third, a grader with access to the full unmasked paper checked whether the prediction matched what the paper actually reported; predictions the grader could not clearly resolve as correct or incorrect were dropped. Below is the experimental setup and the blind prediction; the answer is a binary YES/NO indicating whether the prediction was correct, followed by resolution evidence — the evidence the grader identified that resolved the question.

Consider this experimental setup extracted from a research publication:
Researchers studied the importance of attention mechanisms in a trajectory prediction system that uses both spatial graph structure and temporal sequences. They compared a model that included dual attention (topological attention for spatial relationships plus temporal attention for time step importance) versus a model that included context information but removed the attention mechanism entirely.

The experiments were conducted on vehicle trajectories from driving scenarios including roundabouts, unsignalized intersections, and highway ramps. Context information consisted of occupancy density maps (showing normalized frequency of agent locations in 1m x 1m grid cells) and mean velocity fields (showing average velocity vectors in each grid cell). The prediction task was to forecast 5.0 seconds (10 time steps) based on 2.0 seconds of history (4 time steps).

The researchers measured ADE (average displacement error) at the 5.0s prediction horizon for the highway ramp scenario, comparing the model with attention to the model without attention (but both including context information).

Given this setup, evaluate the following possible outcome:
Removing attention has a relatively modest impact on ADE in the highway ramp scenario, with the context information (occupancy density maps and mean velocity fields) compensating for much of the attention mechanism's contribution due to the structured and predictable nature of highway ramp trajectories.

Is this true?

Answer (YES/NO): YES